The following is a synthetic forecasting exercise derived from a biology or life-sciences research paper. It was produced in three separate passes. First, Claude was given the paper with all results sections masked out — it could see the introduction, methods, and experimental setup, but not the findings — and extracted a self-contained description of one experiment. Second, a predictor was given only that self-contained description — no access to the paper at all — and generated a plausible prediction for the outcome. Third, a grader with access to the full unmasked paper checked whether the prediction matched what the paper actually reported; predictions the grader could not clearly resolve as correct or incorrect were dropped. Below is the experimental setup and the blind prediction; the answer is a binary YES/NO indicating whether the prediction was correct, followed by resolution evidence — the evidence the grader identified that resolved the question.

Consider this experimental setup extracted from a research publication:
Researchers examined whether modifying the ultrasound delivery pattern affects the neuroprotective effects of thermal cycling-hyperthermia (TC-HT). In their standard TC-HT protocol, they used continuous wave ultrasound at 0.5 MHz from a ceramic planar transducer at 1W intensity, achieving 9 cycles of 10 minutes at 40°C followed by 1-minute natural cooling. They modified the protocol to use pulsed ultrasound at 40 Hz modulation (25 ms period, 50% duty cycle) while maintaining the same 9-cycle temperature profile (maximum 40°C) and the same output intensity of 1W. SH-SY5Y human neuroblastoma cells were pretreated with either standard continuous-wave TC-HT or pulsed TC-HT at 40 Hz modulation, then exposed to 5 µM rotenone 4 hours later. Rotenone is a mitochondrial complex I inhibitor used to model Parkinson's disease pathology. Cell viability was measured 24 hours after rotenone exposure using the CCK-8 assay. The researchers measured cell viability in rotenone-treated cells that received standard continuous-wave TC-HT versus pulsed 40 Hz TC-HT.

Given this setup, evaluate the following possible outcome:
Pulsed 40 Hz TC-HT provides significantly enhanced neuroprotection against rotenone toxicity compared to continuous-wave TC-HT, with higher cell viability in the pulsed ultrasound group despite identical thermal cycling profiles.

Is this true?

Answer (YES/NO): NO